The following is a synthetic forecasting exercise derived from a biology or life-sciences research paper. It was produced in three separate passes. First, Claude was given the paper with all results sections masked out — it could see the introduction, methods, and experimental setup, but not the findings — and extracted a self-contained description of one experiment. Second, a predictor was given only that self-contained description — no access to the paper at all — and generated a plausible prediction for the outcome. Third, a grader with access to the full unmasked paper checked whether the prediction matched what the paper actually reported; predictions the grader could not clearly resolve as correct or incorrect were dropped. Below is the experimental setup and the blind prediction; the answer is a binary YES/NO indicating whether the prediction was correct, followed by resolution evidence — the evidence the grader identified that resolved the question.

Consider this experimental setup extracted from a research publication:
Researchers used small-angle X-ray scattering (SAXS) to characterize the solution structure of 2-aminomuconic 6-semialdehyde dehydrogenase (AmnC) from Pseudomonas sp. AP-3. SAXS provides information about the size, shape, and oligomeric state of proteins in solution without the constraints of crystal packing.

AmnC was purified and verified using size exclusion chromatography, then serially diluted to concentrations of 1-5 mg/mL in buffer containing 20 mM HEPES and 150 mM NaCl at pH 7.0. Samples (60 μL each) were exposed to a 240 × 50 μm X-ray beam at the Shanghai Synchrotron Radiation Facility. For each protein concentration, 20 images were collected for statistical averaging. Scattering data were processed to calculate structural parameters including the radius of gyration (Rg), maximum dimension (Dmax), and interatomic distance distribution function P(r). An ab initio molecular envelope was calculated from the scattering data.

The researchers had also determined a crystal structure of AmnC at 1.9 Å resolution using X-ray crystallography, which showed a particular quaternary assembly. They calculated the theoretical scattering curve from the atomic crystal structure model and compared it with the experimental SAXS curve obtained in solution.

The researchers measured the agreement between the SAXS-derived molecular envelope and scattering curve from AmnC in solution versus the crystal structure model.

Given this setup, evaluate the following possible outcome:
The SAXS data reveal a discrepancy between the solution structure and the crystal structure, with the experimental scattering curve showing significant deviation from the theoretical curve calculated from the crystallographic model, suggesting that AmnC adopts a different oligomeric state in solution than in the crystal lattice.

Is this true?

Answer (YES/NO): NO